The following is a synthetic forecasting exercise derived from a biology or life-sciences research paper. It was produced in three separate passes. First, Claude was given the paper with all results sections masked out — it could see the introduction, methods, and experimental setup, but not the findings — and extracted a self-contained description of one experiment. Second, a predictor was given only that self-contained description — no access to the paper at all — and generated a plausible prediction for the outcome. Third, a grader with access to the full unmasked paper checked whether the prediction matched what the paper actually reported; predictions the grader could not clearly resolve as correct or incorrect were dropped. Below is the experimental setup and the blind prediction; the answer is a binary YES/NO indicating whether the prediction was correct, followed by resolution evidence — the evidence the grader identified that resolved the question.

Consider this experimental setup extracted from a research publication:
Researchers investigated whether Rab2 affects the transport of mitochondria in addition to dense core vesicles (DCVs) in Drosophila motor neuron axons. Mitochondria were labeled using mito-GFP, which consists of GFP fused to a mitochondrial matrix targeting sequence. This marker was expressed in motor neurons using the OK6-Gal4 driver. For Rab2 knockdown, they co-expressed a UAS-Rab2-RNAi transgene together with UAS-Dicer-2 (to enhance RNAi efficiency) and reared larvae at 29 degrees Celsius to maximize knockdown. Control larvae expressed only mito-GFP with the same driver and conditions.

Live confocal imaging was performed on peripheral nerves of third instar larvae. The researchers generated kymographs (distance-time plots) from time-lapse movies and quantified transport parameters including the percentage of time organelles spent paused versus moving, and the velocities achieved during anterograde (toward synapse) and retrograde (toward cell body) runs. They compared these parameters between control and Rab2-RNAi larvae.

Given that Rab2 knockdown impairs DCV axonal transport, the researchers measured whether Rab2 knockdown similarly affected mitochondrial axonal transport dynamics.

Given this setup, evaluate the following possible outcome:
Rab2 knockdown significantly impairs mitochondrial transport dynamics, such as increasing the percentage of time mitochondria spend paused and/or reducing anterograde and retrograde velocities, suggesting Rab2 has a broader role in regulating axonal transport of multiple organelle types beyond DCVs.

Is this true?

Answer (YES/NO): NO